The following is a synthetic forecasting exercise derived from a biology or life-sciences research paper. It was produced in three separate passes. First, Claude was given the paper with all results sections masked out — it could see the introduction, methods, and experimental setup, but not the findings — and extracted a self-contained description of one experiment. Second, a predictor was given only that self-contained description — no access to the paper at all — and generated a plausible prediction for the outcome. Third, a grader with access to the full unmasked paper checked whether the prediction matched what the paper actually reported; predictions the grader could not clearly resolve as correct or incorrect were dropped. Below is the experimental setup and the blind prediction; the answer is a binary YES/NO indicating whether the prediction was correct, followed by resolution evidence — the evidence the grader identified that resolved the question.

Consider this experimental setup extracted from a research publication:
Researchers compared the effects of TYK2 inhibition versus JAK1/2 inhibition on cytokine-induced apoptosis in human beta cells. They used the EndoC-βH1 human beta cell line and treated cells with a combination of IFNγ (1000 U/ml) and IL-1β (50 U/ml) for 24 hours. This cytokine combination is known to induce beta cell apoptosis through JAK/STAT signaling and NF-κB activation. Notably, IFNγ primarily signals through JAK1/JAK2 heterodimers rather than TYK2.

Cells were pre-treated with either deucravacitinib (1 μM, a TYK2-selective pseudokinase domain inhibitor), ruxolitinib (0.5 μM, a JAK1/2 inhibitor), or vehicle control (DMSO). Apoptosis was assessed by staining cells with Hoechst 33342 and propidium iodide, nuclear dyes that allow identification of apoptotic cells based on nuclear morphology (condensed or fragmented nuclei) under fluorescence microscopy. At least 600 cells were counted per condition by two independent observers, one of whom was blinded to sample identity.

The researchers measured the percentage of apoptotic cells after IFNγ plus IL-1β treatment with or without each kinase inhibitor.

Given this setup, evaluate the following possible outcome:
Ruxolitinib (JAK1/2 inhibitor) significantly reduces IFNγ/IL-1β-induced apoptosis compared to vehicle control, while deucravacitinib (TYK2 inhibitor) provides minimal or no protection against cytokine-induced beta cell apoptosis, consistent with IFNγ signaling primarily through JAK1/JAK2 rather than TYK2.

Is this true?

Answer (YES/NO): NO